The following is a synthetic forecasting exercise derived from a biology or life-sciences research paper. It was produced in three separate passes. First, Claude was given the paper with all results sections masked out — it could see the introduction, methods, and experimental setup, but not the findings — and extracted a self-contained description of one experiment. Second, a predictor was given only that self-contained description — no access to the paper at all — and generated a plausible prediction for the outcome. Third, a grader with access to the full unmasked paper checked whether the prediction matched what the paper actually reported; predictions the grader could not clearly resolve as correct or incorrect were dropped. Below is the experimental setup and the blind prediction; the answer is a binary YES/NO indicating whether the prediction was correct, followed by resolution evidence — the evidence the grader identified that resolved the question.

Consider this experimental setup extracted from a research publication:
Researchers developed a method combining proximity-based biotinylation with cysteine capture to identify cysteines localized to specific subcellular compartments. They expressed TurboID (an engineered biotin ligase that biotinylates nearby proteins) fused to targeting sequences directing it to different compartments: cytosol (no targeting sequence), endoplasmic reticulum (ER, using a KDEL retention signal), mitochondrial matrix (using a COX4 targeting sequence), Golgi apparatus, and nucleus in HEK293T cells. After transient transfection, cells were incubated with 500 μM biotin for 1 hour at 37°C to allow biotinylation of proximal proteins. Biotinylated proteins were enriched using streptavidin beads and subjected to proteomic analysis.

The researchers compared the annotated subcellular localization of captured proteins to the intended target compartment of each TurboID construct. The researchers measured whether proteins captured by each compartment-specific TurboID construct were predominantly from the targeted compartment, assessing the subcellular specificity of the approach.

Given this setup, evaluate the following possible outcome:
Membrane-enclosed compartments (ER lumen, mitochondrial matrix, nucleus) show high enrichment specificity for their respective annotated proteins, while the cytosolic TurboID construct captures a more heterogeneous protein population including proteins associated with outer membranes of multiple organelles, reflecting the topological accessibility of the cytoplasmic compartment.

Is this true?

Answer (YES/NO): NO